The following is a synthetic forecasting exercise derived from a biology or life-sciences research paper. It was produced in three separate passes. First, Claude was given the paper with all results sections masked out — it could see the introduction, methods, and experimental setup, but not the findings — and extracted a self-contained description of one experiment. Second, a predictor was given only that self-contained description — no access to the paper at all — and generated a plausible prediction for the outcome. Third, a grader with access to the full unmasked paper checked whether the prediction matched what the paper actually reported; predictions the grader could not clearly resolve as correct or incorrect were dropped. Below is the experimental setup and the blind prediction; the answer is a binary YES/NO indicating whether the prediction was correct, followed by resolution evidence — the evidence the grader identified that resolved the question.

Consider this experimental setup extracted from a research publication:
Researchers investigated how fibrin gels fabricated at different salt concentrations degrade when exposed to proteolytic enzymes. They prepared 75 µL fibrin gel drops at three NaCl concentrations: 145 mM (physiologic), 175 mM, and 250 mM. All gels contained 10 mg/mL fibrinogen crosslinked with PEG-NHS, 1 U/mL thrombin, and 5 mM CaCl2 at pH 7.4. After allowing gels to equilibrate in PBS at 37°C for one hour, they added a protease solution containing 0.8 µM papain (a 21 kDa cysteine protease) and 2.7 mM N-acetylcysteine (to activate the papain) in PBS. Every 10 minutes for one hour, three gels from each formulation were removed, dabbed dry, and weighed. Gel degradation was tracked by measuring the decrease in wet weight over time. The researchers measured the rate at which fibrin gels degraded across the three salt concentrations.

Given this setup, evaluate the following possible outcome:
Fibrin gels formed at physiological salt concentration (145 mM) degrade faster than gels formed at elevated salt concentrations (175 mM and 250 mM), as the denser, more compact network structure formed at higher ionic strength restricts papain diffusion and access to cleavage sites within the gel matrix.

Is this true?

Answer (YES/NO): YES